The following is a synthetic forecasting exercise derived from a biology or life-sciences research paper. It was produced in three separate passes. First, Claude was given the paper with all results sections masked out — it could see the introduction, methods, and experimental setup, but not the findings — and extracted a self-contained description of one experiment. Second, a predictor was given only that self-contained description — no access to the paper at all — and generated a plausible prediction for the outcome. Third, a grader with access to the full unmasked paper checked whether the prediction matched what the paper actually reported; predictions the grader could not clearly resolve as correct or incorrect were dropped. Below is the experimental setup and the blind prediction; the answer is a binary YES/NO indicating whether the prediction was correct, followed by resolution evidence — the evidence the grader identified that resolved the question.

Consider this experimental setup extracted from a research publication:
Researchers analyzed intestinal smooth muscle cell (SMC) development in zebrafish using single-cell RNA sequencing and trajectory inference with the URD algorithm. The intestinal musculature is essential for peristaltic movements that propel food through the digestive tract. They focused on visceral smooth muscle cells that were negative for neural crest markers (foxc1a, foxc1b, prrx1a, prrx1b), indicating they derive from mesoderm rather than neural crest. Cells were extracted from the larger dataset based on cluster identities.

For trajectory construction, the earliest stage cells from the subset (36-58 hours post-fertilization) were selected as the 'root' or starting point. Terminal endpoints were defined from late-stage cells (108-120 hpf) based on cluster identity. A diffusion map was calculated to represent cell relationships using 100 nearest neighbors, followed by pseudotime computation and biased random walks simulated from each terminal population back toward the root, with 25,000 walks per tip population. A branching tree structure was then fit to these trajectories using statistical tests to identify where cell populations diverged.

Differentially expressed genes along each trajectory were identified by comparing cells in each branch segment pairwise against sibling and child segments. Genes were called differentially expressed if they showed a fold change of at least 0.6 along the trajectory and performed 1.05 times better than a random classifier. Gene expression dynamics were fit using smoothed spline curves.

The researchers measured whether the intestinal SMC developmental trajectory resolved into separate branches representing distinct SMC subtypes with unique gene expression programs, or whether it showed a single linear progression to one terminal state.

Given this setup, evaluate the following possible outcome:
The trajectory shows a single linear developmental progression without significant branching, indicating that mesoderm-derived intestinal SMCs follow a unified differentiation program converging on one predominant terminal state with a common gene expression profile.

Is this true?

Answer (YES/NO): NO